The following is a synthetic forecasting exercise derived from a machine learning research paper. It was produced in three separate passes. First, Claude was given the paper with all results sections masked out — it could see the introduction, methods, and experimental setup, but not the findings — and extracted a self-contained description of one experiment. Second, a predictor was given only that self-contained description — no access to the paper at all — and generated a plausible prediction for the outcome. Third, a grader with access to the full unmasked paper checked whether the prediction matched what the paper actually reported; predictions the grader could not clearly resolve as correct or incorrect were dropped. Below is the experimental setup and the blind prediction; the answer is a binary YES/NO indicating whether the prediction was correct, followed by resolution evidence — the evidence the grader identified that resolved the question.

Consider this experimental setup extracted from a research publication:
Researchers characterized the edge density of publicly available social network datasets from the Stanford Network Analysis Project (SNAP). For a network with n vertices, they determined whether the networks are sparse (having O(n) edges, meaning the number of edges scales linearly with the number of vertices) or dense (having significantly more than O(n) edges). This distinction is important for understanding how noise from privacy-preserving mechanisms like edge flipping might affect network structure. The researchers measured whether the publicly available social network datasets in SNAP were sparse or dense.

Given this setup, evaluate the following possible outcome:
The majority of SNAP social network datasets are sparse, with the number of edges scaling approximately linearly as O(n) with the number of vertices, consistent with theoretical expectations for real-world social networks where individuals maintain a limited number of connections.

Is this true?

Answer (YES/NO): YES